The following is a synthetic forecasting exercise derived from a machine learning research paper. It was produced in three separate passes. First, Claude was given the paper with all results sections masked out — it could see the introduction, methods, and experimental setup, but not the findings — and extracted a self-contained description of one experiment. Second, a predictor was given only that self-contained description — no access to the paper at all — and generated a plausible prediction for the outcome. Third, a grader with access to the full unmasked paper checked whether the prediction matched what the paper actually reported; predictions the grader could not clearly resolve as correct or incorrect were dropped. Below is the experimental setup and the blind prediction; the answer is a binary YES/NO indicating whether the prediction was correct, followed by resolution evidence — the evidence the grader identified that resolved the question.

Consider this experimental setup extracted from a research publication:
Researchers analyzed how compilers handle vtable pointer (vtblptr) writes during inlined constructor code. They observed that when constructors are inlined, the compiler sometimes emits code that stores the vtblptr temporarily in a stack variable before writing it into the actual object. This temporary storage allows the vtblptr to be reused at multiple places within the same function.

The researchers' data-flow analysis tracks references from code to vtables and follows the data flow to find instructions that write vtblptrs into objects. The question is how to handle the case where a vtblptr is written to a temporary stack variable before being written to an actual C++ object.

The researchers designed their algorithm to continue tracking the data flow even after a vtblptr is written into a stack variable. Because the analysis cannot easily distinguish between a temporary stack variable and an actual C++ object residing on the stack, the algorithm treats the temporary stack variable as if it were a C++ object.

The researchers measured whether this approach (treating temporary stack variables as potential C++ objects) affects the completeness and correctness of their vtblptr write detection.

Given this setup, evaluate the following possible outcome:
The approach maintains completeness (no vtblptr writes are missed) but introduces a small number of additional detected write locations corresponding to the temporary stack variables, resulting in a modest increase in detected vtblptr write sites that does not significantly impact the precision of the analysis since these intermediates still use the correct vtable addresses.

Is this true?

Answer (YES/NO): NO